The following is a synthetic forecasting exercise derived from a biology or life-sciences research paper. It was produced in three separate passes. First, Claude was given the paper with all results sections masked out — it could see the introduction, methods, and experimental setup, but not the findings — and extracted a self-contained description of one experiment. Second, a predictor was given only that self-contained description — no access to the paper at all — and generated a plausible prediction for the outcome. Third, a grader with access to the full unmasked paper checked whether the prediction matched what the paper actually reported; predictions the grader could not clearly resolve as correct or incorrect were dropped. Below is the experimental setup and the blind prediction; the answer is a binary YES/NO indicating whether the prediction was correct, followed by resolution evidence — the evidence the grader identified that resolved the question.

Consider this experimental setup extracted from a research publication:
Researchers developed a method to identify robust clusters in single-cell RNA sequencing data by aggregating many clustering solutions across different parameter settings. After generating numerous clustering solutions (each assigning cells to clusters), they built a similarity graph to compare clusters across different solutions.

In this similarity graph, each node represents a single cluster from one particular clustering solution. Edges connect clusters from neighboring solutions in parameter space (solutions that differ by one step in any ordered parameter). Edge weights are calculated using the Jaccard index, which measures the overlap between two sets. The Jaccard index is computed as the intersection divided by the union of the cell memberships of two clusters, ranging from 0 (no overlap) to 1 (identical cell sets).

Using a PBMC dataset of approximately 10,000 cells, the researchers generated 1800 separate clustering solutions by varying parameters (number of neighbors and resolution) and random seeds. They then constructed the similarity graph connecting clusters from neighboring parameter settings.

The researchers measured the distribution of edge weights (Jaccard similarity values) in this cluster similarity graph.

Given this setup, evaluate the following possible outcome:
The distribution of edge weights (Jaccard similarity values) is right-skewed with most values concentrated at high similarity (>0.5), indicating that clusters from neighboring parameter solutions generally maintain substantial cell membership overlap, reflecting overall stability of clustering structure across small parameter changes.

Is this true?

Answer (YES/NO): NO